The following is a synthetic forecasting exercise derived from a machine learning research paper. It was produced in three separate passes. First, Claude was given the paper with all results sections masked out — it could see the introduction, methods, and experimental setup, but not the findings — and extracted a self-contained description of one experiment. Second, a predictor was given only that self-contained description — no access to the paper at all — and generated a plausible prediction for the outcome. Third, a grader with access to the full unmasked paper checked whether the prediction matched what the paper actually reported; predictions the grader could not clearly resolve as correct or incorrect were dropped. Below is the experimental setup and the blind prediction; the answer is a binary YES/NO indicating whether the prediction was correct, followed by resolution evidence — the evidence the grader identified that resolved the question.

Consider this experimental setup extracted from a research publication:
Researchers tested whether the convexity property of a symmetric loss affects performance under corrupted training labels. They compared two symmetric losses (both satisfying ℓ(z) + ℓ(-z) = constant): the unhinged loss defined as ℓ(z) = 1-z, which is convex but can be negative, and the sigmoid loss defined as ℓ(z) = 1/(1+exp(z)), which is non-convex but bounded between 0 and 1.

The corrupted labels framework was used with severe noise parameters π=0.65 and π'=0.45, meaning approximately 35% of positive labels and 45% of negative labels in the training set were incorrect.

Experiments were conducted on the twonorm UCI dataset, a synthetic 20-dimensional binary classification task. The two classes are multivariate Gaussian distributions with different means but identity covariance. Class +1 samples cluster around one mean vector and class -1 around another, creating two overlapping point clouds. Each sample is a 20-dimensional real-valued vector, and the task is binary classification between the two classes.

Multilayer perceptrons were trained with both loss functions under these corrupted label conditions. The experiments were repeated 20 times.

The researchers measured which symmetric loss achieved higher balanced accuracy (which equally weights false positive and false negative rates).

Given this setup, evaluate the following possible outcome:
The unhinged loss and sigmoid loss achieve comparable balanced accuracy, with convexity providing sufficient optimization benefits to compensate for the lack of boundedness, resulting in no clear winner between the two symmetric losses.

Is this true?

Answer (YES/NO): NO